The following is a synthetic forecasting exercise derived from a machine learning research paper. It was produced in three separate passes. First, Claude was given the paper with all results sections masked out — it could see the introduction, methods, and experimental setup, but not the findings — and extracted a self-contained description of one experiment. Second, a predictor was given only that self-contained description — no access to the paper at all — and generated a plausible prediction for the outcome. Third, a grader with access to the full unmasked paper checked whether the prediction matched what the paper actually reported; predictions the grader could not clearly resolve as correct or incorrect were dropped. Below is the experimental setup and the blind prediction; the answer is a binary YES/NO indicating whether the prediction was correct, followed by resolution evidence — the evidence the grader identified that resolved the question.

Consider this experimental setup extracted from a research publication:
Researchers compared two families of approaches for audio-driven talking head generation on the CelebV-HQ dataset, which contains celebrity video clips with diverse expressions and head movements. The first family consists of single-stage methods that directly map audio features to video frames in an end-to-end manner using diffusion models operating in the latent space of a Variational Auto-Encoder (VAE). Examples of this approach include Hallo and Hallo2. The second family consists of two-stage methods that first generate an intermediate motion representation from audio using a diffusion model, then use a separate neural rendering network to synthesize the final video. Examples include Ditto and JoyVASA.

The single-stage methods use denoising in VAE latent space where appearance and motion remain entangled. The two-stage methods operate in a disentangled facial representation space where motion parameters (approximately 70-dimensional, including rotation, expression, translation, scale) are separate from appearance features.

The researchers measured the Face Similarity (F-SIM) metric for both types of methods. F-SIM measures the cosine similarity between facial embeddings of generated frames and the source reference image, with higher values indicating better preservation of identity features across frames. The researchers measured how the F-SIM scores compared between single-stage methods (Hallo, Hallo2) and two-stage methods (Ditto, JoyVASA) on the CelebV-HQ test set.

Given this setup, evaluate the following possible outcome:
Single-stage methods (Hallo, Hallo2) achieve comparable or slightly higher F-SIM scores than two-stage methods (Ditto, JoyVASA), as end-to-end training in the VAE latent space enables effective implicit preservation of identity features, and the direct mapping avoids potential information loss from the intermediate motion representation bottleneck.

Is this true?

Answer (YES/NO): NO